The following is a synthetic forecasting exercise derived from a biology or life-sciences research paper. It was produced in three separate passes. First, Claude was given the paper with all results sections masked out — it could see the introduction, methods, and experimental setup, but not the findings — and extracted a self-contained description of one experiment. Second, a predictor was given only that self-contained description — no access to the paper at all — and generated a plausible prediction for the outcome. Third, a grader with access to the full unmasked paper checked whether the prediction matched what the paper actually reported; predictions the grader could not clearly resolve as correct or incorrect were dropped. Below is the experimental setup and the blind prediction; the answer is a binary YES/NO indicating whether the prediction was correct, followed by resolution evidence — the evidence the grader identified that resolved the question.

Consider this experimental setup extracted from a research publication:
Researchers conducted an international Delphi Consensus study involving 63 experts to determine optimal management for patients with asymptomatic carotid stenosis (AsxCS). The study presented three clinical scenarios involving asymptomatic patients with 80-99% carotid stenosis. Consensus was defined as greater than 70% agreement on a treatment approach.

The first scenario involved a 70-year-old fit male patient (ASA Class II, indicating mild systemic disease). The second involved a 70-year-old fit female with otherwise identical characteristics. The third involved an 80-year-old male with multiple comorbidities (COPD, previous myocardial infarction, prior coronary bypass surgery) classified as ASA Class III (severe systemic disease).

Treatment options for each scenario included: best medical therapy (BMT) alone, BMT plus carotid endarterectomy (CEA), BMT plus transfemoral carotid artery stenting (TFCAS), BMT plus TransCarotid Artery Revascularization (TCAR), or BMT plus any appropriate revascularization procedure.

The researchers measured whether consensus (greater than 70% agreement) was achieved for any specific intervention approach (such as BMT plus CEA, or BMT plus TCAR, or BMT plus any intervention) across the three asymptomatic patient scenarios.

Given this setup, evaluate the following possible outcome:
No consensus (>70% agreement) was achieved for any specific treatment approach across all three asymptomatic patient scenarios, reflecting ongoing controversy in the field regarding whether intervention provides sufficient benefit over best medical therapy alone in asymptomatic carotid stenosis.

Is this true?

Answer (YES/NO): NO